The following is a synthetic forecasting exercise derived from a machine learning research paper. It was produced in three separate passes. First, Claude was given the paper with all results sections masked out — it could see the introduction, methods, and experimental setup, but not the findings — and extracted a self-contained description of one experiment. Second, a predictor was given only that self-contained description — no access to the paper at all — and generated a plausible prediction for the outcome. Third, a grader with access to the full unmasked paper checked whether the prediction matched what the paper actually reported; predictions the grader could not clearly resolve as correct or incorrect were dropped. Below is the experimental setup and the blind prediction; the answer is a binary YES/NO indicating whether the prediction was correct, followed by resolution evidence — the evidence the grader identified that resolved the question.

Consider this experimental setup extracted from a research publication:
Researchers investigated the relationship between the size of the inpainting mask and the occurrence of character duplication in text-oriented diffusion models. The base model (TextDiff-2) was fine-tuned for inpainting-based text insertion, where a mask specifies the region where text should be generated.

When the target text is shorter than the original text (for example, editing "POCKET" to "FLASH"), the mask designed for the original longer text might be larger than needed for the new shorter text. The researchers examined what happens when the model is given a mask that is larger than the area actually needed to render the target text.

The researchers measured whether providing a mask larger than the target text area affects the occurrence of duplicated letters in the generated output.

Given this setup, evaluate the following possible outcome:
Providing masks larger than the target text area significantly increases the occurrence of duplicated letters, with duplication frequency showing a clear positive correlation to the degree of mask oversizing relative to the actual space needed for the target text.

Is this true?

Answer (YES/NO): NO